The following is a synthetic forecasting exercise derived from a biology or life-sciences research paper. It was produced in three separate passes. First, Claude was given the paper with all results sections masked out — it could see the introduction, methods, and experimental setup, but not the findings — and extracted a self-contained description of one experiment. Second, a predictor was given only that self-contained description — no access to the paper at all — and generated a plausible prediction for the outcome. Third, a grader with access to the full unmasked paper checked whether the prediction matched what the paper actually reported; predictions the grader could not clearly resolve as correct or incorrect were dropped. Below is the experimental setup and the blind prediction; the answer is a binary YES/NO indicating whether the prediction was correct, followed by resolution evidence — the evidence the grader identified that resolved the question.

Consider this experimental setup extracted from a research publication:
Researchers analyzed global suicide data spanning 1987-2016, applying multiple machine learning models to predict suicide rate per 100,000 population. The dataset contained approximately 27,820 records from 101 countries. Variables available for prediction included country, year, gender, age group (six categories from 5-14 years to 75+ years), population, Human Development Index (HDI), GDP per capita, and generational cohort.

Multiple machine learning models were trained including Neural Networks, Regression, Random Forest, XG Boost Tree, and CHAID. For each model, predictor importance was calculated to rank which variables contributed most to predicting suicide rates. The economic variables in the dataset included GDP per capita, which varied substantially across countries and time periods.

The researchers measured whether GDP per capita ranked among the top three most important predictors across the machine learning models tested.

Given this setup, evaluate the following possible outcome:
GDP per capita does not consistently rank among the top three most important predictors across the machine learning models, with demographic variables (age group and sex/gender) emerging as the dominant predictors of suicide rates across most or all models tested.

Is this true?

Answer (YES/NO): YES